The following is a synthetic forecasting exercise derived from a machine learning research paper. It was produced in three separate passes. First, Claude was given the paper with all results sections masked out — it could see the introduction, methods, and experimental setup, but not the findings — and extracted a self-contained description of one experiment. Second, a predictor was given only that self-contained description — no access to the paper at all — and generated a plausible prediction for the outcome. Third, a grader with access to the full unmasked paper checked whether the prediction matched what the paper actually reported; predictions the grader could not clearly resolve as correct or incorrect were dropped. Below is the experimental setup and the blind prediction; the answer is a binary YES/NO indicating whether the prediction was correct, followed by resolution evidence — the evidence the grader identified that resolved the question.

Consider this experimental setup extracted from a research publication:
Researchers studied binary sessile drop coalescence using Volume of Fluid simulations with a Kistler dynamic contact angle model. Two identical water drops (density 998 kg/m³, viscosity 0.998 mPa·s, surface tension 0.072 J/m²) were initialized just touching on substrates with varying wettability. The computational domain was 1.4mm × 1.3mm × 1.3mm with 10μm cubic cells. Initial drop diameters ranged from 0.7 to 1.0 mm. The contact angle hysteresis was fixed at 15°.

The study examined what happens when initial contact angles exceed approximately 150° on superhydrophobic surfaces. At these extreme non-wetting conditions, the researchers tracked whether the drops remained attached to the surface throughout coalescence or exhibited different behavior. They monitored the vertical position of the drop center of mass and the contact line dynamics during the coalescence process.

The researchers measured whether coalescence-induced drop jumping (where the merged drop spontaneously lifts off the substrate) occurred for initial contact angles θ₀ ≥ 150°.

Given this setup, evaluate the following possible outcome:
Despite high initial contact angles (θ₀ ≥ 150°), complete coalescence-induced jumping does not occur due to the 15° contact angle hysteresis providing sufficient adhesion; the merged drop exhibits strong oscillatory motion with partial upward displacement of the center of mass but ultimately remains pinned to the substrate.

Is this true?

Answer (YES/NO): NO